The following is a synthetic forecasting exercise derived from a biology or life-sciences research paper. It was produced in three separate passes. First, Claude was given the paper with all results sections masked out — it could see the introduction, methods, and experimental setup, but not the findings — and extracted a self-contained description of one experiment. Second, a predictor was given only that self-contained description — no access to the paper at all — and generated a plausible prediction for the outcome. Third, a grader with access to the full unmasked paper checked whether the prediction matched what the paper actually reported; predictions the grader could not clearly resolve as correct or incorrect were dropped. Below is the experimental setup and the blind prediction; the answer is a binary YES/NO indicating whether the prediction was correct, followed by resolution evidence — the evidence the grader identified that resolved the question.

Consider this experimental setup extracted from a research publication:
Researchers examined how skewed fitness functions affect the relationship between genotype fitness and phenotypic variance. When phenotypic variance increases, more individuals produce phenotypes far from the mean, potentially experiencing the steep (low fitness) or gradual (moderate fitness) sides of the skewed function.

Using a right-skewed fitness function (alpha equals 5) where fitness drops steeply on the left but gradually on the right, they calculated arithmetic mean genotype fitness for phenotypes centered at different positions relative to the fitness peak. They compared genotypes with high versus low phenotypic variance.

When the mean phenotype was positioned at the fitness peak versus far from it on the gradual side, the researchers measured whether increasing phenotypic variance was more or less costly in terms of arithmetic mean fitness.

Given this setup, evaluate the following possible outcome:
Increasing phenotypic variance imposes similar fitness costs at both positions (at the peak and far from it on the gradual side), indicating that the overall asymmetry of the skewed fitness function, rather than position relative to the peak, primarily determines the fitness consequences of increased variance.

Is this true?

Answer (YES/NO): NO